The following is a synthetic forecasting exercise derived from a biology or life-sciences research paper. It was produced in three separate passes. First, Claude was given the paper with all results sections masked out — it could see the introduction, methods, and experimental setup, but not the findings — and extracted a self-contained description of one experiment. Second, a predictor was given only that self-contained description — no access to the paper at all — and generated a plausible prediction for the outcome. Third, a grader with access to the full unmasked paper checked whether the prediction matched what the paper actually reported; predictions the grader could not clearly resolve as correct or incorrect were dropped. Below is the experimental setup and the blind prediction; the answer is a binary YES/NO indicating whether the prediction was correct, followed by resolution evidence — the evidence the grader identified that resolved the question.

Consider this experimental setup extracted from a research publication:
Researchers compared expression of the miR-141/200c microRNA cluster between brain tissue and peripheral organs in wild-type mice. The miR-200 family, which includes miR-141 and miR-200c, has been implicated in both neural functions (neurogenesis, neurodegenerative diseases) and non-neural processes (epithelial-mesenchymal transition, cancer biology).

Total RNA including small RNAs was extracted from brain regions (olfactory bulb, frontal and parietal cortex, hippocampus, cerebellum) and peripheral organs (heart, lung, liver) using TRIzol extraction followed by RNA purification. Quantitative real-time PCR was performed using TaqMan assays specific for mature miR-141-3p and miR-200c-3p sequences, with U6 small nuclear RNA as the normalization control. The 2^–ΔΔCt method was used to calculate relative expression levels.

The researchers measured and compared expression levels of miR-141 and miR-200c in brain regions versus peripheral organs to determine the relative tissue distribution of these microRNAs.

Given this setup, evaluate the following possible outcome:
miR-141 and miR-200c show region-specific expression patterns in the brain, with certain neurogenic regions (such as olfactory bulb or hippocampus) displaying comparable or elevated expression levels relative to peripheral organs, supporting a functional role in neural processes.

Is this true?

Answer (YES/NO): YES